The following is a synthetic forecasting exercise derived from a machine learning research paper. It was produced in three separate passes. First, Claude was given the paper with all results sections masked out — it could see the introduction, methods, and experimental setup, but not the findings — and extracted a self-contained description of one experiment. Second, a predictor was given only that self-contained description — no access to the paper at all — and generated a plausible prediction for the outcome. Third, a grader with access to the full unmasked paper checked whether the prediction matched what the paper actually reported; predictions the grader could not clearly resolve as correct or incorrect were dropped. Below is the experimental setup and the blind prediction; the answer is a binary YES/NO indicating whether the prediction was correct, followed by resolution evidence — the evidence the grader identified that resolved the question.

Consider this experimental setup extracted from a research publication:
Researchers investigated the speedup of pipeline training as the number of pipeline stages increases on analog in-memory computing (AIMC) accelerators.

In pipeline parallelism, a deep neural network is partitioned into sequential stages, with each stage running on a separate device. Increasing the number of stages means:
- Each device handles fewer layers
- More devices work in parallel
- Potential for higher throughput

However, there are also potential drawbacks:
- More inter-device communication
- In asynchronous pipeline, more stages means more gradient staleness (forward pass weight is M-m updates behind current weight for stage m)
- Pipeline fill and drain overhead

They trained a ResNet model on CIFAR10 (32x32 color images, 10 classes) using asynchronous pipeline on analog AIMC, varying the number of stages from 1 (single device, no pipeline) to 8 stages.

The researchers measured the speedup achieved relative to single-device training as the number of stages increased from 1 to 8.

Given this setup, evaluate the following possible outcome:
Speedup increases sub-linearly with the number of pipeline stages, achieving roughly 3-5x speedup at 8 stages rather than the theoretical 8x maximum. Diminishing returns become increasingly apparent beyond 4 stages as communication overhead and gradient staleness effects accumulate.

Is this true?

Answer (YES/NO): NO